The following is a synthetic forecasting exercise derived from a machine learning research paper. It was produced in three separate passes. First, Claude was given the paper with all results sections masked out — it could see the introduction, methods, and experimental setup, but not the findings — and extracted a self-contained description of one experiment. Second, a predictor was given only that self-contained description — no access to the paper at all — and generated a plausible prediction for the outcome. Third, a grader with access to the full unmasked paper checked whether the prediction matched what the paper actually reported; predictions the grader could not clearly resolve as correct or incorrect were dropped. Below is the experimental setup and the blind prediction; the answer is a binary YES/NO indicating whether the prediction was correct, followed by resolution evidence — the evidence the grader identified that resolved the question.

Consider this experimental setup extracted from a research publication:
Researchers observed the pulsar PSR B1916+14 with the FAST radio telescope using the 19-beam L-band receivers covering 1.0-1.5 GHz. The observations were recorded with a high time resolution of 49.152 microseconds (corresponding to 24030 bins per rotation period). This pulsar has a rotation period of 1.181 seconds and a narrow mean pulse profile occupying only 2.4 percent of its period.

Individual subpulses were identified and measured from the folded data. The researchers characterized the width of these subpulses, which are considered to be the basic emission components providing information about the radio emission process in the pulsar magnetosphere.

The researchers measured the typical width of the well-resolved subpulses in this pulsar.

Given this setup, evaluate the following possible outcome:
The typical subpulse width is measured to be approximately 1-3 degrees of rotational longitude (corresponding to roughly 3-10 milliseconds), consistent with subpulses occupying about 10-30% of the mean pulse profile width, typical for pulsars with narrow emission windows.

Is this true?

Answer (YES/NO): NO